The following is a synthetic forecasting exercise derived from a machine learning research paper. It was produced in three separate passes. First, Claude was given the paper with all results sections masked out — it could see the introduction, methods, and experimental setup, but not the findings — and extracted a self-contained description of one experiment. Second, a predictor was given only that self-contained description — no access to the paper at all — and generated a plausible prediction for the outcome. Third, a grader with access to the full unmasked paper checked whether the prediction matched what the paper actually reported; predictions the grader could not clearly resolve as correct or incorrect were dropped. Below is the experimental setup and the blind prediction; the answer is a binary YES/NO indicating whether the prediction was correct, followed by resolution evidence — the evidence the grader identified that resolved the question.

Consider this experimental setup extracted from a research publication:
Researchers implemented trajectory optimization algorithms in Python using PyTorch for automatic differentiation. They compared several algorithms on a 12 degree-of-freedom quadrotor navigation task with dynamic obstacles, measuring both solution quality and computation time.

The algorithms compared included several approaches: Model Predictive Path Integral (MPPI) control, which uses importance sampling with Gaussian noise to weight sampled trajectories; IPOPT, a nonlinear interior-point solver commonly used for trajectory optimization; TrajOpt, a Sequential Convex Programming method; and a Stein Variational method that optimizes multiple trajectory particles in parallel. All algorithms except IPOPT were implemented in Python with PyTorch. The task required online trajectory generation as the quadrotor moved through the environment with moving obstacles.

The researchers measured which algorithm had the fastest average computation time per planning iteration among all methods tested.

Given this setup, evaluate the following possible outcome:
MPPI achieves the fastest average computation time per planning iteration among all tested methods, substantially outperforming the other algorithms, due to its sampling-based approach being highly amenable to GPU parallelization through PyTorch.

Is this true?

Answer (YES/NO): YES